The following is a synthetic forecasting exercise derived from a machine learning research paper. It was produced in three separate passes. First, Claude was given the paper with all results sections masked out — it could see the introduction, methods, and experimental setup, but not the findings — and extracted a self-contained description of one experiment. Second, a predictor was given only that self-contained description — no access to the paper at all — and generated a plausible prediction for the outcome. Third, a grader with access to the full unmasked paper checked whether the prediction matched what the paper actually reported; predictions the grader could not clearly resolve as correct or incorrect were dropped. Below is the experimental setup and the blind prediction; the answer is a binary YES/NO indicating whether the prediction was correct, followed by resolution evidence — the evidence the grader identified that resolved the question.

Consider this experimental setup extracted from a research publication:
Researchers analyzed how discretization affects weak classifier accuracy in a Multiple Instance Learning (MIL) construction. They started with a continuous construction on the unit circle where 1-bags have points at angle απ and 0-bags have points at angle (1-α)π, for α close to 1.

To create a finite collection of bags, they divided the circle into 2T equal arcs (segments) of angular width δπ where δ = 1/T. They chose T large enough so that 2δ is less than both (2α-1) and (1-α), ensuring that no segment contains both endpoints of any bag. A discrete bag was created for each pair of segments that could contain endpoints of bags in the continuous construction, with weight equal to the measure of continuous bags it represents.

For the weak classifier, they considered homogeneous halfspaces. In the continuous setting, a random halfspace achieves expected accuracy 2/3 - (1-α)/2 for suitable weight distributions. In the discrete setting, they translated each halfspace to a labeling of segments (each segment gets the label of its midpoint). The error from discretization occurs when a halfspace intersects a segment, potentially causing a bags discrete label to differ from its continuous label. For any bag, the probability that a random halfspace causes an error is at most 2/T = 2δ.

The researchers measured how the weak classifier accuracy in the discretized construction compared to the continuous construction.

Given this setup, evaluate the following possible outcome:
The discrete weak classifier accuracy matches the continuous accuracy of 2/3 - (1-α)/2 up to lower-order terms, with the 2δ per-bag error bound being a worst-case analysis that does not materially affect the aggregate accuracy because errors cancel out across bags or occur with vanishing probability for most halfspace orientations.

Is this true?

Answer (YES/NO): NO